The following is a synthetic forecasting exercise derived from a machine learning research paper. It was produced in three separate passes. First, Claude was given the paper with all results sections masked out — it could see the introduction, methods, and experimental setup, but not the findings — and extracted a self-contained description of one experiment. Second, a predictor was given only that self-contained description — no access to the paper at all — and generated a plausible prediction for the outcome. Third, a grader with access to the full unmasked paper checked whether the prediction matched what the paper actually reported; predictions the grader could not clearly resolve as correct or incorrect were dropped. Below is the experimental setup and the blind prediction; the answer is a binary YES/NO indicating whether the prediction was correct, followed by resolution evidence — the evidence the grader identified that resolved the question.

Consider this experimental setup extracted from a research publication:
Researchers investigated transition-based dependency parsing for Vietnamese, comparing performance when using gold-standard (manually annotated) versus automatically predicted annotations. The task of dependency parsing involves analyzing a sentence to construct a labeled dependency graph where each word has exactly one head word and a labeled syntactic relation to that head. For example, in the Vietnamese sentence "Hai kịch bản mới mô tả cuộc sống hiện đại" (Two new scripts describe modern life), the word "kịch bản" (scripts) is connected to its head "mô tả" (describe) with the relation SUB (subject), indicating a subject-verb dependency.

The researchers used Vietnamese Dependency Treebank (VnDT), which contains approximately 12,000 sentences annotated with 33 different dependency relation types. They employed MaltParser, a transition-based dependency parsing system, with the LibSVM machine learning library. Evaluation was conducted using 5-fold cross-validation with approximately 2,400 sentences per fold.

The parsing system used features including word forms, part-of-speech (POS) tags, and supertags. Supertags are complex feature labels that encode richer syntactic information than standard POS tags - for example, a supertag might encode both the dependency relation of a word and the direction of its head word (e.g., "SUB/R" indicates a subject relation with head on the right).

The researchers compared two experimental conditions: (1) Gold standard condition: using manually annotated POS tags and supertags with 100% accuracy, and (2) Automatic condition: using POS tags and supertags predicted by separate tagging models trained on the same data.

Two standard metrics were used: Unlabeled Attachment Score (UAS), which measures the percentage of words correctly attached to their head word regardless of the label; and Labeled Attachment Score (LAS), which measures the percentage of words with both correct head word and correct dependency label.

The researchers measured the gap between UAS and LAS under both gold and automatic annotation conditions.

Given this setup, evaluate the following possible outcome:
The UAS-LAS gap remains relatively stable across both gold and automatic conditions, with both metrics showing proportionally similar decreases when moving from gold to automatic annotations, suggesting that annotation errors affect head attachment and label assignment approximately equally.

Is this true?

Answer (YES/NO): NO